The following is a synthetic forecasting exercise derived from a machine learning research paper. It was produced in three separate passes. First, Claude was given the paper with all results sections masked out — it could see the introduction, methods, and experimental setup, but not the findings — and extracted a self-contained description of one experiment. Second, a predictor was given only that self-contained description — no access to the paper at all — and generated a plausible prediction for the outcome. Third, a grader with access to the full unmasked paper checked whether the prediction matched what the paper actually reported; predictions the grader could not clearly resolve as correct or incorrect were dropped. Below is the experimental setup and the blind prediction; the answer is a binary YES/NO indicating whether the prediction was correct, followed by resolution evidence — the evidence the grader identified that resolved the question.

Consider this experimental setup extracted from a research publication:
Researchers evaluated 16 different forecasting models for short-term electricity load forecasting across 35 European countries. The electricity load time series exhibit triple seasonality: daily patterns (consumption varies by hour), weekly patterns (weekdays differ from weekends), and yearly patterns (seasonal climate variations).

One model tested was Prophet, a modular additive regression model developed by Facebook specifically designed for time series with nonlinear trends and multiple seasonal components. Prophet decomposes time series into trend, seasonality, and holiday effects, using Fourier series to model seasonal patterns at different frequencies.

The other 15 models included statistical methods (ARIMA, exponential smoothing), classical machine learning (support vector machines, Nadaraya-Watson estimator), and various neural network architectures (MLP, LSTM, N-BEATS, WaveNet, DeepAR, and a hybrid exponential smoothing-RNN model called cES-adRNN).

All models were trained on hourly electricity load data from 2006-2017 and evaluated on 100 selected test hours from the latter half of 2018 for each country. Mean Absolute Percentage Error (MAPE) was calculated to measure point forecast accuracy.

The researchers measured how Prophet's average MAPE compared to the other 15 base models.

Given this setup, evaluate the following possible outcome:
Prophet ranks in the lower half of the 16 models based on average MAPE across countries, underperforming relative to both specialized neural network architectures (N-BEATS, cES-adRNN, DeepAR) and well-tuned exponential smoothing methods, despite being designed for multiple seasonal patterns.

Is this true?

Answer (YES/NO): YES